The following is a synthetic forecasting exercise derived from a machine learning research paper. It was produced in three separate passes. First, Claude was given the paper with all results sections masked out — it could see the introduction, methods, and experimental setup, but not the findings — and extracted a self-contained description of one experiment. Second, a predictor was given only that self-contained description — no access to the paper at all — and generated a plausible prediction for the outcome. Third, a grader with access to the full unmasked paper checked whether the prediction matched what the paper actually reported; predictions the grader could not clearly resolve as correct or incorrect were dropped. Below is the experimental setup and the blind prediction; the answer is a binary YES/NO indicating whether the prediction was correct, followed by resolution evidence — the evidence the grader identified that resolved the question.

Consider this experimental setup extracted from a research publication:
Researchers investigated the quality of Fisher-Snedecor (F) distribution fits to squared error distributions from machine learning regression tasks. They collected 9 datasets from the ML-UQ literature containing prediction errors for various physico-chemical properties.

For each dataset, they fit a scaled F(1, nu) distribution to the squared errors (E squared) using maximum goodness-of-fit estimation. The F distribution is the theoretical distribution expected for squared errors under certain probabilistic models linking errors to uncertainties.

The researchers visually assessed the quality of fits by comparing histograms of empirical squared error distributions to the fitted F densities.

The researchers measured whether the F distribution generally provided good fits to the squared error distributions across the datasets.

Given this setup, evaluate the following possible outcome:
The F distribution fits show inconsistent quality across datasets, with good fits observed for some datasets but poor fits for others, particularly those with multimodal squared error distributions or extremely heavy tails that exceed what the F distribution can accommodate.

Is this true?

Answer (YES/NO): NO